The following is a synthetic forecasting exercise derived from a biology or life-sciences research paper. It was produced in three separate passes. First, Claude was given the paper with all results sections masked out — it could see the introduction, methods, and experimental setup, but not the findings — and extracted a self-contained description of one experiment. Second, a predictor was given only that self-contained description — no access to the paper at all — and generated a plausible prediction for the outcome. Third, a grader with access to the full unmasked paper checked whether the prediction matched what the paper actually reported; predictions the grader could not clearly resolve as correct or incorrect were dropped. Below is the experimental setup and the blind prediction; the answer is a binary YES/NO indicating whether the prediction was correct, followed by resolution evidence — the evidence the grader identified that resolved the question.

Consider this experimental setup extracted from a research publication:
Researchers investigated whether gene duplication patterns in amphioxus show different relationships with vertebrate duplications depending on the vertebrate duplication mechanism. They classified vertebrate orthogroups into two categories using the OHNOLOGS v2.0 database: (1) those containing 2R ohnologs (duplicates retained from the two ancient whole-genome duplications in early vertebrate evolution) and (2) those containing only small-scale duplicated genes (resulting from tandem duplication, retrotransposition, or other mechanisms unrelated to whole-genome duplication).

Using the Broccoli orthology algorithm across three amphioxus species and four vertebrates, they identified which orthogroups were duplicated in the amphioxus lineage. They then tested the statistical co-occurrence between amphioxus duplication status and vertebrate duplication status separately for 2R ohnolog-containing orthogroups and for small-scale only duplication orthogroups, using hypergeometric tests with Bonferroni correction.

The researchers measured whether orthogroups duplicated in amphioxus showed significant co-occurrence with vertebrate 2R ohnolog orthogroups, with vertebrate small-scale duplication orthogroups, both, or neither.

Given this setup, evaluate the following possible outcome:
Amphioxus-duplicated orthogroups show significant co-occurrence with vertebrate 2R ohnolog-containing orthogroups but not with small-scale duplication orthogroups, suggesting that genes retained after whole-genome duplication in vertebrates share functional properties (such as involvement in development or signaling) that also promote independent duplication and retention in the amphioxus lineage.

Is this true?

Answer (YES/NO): NO